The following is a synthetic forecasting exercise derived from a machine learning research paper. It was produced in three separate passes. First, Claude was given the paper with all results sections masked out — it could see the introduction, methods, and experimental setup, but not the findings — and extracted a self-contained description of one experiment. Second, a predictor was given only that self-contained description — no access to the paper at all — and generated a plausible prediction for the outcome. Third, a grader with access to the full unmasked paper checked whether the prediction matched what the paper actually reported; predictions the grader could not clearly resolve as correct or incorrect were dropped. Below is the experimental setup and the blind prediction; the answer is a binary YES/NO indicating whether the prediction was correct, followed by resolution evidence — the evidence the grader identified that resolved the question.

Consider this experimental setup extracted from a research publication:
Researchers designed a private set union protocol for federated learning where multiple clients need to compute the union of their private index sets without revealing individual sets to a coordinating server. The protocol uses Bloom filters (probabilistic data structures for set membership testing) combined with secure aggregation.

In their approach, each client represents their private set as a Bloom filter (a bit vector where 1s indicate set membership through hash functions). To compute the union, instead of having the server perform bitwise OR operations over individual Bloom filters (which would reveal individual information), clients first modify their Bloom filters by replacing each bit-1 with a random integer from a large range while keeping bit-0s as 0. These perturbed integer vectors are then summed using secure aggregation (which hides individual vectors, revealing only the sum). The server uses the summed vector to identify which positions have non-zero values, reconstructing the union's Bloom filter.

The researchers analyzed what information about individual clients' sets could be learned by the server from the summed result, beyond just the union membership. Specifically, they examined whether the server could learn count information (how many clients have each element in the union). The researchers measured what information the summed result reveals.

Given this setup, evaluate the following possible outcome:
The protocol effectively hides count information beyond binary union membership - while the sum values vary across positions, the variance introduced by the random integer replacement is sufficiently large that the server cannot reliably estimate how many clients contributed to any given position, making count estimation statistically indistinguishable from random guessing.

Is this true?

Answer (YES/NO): YES